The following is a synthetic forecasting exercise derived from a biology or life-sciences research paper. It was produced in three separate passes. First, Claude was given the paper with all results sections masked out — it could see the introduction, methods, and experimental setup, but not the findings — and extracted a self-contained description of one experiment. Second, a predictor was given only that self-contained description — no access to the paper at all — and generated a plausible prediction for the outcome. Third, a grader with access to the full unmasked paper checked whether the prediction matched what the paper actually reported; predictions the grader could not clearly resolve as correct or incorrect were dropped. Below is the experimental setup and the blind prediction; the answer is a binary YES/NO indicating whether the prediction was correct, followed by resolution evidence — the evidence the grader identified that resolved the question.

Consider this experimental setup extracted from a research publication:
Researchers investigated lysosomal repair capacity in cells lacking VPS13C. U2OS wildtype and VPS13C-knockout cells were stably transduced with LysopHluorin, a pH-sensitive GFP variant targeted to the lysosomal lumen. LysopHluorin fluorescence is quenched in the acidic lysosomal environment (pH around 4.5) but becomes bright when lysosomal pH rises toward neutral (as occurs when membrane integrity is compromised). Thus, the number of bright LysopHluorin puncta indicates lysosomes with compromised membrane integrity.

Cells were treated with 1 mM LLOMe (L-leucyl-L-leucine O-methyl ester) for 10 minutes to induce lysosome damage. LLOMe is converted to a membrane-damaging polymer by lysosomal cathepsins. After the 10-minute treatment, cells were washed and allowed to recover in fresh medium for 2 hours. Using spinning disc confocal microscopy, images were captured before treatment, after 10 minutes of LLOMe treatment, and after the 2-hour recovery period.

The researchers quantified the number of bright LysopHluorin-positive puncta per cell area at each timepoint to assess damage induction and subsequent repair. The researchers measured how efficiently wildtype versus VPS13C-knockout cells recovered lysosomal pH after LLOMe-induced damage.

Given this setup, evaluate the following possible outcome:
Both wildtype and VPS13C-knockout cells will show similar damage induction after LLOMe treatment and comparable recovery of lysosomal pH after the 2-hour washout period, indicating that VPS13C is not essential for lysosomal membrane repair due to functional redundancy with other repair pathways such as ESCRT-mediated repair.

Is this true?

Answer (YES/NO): NO